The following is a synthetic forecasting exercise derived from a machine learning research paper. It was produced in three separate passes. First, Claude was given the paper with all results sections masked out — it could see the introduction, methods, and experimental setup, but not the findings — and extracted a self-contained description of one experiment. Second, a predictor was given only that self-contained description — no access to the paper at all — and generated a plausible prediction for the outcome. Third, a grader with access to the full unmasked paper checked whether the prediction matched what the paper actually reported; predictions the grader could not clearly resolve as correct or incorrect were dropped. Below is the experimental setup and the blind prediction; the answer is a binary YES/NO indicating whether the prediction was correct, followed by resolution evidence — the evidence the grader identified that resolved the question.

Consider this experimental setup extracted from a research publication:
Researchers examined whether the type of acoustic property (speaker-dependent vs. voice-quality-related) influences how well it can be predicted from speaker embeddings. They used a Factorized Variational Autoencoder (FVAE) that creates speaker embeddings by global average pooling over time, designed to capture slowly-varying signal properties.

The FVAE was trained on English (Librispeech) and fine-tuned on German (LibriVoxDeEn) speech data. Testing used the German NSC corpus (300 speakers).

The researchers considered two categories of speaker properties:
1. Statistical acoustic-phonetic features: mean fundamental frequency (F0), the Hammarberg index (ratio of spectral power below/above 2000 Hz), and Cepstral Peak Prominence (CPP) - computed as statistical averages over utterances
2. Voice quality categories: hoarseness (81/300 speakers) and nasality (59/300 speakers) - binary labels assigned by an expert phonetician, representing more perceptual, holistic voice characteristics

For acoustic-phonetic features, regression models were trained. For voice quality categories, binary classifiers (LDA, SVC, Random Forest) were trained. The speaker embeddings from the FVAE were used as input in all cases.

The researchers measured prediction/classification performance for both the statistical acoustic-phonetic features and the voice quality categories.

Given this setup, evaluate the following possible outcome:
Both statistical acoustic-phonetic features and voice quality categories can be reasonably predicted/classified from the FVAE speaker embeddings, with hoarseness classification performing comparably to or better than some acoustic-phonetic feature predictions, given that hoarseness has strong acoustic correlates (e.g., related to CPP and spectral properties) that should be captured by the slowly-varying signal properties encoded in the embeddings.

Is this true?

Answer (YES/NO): NO